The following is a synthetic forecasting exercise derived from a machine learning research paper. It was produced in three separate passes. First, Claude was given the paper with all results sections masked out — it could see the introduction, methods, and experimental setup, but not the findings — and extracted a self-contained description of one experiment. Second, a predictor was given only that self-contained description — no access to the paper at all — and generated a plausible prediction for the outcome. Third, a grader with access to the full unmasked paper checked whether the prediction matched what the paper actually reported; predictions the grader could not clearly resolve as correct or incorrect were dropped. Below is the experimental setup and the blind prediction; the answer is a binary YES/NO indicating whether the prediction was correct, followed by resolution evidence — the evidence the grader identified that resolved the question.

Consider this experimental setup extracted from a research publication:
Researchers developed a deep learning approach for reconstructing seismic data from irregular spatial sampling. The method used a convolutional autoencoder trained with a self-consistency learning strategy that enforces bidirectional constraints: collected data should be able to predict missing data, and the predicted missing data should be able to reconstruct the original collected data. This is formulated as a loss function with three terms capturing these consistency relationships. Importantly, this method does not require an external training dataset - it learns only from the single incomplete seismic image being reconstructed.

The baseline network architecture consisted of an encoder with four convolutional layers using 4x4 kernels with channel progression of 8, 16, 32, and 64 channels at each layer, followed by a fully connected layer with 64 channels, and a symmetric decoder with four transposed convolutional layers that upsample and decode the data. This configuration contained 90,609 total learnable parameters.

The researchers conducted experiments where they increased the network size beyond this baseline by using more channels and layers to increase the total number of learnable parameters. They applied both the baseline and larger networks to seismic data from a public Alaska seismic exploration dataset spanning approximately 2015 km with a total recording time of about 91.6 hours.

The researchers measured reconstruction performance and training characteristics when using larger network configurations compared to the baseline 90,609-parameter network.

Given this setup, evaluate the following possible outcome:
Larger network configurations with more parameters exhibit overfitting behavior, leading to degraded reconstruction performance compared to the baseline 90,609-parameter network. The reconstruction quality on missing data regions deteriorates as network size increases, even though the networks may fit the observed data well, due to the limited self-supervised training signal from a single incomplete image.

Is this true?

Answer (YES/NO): NO